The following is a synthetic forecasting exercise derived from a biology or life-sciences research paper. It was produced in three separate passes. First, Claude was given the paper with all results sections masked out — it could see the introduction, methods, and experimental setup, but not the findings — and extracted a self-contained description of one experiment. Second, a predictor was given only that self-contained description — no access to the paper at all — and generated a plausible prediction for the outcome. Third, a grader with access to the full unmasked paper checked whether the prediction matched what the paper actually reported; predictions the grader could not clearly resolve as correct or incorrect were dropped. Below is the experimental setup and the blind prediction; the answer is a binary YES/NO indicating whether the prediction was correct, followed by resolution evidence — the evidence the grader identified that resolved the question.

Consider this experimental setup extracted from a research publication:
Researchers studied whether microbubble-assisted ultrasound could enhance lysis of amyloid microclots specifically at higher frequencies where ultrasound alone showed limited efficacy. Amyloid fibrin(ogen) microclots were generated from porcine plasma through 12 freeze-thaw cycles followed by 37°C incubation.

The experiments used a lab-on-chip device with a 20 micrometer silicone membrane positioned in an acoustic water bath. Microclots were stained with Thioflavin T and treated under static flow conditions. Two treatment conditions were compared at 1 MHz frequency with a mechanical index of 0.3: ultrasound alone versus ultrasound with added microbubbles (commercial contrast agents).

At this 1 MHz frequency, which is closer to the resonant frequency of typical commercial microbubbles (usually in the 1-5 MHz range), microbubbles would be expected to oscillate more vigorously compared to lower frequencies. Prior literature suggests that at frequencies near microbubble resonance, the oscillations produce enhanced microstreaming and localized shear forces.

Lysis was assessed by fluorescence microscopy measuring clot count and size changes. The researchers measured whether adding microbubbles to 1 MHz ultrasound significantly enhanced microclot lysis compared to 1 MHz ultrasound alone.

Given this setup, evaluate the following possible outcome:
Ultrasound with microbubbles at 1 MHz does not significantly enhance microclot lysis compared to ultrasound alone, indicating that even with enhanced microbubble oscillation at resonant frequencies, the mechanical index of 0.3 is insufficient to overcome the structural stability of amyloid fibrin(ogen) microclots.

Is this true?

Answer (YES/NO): YES